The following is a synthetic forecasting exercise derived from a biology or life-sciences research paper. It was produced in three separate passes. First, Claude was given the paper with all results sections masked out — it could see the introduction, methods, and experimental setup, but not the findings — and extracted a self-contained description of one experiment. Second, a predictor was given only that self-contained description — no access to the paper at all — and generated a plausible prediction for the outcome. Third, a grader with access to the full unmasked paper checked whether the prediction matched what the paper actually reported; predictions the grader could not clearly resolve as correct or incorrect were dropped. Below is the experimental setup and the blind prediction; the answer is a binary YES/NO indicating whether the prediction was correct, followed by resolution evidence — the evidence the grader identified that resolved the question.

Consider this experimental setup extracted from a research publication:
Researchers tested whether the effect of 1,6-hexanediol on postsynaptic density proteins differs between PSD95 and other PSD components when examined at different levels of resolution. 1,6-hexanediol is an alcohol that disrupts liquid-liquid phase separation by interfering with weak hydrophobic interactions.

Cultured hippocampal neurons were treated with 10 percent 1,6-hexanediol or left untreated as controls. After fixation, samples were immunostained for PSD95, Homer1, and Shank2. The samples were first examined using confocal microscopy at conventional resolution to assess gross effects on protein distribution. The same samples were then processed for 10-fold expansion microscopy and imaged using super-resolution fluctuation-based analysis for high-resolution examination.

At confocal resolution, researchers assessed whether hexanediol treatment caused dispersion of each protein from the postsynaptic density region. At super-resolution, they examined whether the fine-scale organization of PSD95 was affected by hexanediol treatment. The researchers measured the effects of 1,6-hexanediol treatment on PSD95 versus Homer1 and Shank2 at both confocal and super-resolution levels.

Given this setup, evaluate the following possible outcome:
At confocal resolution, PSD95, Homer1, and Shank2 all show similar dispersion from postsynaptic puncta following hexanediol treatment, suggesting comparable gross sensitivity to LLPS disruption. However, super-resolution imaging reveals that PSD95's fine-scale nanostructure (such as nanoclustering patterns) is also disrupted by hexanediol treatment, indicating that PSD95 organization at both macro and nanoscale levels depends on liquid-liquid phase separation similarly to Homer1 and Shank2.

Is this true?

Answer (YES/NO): NO